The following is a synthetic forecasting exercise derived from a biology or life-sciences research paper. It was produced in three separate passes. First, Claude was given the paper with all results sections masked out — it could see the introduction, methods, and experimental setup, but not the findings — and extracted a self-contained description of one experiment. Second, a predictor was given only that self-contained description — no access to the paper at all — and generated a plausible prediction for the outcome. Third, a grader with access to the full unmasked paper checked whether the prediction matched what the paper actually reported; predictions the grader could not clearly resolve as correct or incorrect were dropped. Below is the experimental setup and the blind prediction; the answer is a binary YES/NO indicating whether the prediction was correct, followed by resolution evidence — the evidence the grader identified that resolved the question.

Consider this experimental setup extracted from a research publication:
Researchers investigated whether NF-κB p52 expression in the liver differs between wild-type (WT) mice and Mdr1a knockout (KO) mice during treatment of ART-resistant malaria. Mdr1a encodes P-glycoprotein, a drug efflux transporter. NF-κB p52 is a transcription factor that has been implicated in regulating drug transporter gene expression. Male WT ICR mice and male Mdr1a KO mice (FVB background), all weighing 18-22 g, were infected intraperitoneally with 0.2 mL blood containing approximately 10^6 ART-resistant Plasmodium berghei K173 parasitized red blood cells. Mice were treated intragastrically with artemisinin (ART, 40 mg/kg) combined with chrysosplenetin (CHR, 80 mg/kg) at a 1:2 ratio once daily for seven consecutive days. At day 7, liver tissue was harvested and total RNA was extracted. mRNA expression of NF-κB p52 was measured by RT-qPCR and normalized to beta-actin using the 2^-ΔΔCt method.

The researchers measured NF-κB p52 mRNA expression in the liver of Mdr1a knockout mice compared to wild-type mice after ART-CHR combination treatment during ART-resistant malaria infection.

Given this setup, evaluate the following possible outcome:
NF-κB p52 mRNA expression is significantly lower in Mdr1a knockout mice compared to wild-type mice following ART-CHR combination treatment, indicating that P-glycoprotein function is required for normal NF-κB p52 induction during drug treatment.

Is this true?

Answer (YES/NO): NO